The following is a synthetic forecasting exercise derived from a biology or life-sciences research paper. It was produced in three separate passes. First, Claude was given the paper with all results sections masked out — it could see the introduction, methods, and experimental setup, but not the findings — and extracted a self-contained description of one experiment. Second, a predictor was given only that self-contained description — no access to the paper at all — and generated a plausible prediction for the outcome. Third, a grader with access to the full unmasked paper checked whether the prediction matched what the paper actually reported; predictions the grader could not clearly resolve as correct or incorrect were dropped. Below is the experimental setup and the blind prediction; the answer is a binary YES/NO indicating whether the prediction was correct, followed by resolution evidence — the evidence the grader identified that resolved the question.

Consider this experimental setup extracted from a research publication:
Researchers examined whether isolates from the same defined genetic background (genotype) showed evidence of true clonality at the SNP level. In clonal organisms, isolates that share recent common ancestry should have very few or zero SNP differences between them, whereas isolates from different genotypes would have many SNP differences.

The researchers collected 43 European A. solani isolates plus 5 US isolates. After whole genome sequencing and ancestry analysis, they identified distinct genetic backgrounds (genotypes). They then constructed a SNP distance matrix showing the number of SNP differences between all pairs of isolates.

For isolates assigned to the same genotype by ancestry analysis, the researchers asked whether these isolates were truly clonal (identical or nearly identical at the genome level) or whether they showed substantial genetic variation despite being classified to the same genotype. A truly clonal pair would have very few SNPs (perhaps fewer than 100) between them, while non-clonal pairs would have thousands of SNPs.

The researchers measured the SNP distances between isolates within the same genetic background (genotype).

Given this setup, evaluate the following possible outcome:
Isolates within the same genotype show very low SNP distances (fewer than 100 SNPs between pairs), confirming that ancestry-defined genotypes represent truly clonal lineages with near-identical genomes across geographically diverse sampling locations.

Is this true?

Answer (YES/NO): NO